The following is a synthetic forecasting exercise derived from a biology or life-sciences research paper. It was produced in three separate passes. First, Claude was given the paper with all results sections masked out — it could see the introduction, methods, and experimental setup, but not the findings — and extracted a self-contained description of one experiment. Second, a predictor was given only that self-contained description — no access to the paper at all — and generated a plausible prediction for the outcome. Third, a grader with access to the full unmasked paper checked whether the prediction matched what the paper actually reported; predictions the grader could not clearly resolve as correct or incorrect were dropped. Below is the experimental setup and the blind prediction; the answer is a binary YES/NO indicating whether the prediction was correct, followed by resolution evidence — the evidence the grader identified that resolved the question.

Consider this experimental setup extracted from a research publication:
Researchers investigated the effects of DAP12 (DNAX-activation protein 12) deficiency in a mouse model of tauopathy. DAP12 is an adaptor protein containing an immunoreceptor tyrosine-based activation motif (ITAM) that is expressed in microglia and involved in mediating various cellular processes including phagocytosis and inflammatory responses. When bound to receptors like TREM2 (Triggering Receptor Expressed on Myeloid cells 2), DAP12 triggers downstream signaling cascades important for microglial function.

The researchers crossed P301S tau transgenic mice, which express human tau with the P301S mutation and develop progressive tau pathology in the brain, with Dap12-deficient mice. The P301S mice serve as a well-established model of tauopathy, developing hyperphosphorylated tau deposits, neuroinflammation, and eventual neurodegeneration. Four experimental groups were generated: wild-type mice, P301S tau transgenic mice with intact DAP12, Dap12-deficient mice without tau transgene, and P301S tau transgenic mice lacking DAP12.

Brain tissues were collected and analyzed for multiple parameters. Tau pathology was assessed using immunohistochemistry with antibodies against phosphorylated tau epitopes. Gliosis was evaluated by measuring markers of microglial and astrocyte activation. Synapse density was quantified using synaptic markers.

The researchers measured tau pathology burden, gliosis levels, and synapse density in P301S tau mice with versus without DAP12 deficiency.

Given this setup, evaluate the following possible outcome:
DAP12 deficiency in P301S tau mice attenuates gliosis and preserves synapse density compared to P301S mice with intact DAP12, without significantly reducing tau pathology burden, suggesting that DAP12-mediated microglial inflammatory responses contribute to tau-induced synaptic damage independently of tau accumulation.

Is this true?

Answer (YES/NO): YES